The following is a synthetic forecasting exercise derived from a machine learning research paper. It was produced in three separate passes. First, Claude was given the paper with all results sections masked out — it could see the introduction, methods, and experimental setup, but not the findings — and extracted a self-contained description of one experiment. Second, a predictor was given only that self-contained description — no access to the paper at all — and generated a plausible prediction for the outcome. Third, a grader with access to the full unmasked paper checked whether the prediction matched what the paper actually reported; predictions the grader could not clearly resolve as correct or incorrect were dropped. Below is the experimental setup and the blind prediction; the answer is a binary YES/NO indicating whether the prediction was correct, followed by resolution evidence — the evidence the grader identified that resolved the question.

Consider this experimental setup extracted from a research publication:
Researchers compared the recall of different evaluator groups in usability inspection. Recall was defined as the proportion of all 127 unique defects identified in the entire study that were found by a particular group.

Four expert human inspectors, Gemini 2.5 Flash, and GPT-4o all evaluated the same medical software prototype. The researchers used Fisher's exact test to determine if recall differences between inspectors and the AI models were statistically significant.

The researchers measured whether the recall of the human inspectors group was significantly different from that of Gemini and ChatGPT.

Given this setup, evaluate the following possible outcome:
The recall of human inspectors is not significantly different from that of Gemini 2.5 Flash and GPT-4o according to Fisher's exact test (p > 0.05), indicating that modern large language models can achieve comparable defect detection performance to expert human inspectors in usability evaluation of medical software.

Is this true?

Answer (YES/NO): NO